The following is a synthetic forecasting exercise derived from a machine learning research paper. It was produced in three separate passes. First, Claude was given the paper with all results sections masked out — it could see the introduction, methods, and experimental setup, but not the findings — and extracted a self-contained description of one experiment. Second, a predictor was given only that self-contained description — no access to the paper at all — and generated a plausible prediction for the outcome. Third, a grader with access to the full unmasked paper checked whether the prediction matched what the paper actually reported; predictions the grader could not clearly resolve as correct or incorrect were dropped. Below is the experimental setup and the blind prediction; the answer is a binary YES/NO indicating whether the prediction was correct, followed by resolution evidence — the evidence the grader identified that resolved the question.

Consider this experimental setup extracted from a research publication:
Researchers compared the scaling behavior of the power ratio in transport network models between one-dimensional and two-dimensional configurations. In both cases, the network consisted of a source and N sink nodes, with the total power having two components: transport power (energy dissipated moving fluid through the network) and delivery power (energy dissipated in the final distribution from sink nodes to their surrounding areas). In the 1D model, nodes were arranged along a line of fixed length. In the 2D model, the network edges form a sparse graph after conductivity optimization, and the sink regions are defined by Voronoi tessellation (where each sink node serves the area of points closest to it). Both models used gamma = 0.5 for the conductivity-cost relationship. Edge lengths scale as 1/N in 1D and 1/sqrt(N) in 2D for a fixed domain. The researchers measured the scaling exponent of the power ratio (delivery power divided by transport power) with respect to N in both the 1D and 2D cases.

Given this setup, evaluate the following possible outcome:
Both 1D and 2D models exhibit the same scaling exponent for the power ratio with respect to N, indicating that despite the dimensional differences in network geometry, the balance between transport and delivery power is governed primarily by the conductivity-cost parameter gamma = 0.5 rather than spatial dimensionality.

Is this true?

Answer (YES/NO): NO